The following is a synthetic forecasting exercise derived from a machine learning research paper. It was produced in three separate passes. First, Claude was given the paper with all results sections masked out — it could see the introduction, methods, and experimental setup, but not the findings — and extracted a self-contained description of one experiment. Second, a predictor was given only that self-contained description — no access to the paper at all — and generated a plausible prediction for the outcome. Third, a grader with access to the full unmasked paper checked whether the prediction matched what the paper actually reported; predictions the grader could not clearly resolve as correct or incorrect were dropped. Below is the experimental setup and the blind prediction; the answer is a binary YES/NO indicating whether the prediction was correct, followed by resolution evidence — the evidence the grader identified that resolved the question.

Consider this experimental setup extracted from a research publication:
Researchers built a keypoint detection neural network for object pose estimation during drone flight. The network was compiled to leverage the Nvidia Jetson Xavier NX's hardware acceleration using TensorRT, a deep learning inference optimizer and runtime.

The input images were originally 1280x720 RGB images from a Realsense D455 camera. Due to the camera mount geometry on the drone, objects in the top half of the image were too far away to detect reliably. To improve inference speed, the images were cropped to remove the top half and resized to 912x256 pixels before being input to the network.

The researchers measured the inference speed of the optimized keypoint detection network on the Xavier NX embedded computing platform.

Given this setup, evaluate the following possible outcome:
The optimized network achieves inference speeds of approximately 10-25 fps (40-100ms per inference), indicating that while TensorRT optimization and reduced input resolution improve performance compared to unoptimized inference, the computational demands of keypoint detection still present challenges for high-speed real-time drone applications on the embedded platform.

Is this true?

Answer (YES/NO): YES